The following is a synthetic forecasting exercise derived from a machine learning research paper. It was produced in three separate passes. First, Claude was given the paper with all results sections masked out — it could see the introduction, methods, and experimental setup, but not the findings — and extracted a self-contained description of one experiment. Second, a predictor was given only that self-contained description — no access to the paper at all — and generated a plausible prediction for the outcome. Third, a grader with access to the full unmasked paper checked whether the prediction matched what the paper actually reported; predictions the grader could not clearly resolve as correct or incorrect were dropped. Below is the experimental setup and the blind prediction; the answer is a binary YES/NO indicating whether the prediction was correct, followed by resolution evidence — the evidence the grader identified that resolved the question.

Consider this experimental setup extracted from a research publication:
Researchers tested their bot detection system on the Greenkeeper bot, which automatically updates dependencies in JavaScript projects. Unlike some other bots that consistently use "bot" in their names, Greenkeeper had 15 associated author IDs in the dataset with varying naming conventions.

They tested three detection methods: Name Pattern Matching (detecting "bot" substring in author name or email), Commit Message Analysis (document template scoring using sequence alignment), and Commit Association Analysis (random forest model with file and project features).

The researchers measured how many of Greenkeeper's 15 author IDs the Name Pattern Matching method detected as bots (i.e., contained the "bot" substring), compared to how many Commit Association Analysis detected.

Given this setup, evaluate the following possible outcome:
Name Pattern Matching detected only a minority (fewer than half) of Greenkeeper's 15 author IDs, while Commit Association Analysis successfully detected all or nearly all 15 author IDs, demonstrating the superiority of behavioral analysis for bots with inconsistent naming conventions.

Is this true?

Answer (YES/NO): NO